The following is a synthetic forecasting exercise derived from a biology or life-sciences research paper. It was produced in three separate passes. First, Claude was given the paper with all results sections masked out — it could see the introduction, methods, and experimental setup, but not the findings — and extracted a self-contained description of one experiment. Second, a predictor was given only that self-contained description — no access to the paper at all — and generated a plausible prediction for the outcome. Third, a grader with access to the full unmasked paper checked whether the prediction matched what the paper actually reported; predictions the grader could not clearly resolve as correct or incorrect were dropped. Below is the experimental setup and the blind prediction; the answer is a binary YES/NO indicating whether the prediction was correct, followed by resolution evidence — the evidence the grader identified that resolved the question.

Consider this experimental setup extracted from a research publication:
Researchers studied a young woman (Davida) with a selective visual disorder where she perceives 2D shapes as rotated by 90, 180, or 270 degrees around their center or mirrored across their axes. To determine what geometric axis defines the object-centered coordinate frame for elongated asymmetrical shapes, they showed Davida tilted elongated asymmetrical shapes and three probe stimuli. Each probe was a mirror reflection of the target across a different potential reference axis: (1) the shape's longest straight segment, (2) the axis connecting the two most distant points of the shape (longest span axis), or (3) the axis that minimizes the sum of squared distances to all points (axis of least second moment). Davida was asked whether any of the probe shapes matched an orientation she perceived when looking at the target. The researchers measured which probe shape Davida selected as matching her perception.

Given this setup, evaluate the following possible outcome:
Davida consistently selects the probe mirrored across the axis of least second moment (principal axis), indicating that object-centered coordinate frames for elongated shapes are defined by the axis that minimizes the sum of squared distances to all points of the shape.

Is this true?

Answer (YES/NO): NO